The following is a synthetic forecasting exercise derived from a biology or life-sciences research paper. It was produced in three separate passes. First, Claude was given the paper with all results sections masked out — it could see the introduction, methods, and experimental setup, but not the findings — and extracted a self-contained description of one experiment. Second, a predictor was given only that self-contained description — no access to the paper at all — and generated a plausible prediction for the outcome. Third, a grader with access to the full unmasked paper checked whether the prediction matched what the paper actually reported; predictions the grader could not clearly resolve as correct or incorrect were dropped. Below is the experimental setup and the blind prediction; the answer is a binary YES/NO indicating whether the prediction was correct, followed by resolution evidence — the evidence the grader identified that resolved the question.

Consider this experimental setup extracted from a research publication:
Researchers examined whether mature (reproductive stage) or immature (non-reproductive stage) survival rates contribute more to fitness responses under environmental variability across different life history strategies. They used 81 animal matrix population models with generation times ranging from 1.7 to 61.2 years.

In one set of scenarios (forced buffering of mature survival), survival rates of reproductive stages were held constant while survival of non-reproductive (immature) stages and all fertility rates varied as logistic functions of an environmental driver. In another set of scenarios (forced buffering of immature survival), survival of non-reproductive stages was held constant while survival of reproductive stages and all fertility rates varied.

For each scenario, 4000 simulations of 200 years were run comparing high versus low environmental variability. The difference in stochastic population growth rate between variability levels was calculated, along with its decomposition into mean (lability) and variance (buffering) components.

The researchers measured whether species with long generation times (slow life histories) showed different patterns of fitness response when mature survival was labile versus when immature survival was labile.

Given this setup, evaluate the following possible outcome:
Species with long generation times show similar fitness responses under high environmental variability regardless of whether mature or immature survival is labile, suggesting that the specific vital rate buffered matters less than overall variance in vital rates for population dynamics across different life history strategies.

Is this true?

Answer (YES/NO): NO